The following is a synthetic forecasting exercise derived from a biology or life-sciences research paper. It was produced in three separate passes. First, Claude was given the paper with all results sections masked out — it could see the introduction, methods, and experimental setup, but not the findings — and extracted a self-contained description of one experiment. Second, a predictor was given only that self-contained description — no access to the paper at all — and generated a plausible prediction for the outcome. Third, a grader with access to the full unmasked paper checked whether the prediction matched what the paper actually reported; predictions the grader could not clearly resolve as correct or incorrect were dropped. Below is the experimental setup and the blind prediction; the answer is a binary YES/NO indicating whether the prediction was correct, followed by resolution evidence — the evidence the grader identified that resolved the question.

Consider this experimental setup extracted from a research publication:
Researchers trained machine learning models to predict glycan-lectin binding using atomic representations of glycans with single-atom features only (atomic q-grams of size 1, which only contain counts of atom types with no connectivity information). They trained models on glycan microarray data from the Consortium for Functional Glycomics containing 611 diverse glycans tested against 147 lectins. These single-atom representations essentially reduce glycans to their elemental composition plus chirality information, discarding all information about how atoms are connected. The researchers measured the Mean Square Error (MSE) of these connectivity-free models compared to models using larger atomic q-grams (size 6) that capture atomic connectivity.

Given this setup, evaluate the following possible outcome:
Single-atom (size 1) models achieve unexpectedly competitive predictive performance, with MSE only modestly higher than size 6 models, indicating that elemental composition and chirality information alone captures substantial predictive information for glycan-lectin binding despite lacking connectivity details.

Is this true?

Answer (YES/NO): YES